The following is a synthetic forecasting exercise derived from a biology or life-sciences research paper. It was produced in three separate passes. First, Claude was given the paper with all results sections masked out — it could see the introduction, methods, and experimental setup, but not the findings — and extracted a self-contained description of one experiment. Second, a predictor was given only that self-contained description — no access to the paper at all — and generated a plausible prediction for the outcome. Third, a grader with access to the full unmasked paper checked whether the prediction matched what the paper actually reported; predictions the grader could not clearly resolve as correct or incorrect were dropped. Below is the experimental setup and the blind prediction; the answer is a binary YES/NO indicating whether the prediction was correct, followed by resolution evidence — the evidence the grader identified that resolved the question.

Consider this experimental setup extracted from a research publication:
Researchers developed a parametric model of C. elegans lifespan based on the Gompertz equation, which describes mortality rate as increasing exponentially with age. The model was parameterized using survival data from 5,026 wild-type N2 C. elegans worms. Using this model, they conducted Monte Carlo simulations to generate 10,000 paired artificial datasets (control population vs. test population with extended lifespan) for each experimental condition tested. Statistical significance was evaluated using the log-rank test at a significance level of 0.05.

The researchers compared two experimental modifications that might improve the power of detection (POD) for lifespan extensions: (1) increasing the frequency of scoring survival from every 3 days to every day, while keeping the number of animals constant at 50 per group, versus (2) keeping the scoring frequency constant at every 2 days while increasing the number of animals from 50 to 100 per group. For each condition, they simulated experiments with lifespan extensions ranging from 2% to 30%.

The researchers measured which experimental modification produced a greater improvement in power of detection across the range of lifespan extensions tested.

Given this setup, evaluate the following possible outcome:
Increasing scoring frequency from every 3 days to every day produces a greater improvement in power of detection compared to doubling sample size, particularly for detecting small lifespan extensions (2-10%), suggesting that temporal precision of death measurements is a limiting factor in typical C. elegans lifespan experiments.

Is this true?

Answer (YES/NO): NO